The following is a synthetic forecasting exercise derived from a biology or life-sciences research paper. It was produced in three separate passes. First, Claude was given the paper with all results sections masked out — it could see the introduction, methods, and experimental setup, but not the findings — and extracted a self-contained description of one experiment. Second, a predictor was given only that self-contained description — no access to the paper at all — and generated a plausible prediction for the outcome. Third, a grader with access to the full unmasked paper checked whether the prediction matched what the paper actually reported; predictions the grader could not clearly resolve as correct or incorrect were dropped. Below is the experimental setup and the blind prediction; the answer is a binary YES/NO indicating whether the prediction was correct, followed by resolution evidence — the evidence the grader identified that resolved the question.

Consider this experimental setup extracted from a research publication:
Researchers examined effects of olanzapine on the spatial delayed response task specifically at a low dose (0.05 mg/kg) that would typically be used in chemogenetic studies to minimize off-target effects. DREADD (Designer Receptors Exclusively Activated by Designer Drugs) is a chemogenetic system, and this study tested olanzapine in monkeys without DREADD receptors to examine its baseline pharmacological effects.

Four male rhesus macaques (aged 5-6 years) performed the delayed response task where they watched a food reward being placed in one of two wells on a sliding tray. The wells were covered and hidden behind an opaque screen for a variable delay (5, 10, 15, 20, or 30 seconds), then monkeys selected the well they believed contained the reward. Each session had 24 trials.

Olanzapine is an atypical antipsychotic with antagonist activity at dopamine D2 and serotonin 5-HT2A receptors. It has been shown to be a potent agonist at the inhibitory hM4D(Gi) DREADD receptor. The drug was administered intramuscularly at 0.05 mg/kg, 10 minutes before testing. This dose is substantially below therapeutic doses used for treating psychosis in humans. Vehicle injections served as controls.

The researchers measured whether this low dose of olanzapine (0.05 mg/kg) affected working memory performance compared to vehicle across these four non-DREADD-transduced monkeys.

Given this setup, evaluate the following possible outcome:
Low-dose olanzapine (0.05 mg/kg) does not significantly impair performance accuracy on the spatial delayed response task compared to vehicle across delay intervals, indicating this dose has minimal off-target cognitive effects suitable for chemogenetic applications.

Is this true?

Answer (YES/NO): NO